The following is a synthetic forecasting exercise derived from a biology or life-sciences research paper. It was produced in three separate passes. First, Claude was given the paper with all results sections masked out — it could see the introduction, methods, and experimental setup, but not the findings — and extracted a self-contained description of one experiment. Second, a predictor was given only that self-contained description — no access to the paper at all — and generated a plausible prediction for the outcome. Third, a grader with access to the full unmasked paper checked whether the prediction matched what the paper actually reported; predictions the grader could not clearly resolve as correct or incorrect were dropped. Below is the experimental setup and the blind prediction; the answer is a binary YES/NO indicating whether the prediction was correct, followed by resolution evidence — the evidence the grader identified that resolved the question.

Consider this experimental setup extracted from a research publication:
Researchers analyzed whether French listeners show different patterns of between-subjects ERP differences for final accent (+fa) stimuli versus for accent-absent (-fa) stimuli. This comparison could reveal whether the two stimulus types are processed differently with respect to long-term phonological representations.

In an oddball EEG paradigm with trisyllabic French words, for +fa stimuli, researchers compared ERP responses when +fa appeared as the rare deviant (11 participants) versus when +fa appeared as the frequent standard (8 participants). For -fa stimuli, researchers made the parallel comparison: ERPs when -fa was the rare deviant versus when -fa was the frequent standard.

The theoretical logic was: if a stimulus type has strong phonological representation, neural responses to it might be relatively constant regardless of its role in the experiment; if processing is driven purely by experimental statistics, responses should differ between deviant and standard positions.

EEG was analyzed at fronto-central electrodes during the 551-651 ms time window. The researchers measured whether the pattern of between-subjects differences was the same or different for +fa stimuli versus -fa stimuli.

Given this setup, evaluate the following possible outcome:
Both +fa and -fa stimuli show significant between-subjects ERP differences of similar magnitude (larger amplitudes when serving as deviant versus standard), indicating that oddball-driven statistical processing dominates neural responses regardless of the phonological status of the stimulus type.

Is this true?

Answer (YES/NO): NO